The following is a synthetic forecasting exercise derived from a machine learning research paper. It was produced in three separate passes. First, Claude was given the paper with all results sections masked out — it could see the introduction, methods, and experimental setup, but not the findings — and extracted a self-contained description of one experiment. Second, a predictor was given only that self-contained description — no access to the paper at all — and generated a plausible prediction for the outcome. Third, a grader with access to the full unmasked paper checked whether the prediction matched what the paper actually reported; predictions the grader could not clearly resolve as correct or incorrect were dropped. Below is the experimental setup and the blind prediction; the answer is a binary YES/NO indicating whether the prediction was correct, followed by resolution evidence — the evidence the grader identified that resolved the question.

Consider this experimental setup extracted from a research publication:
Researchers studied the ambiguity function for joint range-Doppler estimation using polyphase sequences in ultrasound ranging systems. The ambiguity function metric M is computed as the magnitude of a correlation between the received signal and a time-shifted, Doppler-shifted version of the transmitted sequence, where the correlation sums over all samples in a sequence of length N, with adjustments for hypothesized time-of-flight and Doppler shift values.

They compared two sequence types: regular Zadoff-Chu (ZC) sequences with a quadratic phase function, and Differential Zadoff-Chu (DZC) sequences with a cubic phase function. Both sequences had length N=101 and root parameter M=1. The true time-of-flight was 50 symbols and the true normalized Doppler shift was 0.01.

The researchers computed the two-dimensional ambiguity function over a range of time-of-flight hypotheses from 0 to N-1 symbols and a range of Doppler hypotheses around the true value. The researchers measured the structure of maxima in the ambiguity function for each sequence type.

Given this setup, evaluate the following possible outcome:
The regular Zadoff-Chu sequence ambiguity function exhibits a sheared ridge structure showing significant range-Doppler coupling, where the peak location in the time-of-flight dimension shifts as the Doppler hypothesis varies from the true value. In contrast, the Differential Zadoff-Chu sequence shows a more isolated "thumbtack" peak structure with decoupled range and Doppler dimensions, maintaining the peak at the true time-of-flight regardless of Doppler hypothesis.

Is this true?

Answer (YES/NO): YES